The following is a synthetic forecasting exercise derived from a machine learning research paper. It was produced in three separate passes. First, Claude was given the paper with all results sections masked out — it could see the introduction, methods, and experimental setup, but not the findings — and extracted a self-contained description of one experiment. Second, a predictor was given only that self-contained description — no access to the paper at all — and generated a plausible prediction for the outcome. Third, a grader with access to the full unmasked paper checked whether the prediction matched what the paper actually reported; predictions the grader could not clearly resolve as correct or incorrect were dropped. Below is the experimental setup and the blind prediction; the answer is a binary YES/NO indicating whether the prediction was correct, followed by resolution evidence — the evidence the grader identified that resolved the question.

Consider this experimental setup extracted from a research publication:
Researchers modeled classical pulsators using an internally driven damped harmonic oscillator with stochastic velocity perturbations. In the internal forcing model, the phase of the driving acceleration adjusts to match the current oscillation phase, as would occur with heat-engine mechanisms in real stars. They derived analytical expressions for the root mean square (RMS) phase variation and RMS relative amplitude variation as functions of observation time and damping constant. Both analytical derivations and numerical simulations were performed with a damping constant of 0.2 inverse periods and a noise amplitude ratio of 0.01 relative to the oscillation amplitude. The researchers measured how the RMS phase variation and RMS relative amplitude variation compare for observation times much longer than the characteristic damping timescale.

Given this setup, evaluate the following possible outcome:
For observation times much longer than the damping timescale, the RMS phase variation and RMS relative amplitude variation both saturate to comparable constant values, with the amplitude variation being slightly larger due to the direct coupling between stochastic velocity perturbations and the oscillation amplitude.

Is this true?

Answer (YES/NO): NO